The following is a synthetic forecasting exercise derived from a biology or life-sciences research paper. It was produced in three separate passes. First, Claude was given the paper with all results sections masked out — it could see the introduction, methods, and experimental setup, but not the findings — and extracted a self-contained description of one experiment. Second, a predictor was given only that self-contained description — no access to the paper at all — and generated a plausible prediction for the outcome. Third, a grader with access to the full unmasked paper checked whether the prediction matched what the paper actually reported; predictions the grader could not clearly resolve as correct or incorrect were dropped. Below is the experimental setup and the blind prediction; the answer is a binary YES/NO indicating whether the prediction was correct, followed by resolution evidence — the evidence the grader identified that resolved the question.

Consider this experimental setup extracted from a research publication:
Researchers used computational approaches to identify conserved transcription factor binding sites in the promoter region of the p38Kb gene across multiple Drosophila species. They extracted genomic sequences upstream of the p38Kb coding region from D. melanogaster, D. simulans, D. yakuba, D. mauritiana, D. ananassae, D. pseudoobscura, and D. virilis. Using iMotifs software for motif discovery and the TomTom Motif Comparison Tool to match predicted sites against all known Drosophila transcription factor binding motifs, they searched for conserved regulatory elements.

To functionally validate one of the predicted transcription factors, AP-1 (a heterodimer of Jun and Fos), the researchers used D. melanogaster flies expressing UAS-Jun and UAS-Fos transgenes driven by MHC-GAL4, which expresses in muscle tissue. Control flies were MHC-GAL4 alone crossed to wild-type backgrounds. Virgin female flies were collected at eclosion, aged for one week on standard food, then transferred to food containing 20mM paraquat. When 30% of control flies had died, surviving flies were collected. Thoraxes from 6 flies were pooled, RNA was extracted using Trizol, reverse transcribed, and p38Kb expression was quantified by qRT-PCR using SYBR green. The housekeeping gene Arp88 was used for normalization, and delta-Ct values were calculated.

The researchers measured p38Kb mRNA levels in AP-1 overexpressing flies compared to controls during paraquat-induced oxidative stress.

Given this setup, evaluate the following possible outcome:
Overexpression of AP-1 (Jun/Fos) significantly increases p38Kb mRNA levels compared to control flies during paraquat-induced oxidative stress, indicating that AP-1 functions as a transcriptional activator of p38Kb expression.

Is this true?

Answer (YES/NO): NO